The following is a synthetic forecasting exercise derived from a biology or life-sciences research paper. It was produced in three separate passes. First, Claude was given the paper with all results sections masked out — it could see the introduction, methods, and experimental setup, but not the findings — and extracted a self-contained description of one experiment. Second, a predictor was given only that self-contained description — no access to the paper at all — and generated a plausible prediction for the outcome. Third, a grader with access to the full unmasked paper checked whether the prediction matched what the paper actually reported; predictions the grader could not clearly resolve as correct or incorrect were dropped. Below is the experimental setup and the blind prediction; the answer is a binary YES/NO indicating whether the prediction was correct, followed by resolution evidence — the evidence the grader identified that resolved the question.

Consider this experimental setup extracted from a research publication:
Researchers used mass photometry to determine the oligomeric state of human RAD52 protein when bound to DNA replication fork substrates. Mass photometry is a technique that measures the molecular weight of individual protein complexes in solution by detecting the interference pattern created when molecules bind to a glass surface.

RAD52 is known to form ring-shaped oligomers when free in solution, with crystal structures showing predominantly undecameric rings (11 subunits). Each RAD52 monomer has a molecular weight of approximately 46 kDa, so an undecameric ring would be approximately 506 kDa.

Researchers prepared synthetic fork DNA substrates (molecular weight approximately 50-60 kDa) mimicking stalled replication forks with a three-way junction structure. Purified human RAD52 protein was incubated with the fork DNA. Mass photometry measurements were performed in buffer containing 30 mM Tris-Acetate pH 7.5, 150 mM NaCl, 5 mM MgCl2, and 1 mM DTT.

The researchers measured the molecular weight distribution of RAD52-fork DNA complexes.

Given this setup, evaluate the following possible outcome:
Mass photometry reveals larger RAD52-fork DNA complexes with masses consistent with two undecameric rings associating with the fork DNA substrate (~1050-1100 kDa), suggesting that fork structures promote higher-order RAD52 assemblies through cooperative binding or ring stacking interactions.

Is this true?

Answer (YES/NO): YES